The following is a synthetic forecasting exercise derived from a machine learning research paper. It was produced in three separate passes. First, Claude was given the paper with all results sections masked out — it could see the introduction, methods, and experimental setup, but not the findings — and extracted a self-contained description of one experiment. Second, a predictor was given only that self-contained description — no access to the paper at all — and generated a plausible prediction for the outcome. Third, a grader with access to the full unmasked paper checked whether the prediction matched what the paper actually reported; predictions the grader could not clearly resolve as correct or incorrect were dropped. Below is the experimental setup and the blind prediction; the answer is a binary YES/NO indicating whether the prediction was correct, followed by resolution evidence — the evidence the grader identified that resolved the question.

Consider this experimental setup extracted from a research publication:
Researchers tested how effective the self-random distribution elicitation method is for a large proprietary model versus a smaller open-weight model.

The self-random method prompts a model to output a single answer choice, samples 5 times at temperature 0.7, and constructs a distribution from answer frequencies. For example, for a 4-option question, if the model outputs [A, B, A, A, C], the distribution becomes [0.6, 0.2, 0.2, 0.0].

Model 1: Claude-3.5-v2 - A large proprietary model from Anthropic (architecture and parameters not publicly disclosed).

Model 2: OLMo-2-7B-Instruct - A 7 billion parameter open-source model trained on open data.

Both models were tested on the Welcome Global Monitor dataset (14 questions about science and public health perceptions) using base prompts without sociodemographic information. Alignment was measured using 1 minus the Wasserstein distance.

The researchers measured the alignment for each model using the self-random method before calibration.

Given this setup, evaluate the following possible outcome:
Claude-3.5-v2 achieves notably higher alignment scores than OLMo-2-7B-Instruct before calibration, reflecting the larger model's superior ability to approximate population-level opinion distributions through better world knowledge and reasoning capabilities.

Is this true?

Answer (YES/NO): NO